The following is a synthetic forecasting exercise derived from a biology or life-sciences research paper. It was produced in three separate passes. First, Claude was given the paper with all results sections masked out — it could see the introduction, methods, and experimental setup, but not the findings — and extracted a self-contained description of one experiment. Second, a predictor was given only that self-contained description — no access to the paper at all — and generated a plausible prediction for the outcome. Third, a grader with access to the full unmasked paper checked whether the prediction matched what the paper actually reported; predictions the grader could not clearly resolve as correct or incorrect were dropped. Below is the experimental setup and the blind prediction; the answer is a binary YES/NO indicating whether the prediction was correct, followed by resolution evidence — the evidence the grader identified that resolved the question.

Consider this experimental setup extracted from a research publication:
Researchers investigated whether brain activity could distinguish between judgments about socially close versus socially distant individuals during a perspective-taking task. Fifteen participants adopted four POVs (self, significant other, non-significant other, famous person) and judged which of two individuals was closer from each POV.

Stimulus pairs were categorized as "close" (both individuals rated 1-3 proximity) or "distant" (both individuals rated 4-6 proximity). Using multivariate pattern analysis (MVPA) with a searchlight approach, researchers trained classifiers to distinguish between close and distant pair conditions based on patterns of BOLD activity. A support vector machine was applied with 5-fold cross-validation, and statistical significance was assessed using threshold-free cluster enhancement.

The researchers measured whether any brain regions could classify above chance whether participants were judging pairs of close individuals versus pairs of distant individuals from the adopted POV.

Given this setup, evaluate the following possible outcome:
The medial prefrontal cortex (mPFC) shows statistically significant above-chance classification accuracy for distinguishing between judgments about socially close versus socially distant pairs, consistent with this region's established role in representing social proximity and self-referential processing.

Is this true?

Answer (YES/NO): YES